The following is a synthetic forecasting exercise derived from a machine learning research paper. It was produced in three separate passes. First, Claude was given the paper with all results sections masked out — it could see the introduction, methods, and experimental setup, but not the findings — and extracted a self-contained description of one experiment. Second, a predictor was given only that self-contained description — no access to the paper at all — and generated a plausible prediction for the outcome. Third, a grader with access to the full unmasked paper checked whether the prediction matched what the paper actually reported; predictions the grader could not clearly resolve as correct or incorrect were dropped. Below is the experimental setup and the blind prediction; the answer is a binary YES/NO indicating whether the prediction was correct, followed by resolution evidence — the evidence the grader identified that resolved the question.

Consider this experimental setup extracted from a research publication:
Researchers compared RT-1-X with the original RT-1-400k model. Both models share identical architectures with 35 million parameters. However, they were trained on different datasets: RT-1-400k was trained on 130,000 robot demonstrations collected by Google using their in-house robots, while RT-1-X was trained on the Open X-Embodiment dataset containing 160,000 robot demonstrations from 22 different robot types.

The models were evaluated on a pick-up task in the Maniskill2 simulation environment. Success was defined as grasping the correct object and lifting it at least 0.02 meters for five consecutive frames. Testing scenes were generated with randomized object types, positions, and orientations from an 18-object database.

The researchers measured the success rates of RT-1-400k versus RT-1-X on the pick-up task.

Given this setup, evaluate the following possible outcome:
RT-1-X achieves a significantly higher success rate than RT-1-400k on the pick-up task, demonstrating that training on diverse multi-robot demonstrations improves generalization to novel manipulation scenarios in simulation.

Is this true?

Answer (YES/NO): NO